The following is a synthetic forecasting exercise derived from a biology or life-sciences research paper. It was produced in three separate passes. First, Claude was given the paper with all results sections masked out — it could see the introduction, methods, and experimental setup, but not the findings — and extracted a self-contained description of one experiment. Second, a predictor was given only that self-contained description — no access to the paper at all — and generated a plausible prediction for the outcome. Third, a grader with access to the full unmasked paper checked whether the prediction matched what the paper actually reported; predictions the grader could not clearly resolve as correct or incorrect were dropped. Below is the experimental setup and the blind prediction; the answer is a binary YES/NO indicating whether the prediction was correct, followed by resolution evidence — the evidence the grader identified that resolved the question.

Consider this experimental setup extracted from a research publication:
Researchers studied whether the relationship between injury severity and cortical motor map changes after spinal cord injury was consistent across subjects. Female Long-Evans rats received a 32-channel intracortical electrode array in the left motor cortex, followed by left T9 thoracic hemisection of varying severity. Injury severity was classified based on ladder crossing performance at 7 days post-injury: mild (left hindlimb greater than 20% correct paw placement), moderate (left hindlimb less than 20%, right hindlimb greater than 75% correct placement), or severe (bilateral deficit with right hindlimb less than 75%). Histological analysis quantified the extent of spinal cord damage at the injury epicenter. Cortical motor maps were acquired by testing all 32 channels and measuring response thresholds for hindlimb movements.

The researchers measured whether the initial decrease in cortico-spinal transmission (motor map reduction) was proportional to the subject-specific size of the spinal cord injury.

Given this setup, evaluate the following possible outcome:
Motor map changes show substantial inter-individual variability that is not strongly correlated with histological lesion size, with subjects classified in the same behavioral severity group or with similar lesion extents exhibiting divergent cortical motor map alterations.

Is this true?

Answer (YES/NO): YES